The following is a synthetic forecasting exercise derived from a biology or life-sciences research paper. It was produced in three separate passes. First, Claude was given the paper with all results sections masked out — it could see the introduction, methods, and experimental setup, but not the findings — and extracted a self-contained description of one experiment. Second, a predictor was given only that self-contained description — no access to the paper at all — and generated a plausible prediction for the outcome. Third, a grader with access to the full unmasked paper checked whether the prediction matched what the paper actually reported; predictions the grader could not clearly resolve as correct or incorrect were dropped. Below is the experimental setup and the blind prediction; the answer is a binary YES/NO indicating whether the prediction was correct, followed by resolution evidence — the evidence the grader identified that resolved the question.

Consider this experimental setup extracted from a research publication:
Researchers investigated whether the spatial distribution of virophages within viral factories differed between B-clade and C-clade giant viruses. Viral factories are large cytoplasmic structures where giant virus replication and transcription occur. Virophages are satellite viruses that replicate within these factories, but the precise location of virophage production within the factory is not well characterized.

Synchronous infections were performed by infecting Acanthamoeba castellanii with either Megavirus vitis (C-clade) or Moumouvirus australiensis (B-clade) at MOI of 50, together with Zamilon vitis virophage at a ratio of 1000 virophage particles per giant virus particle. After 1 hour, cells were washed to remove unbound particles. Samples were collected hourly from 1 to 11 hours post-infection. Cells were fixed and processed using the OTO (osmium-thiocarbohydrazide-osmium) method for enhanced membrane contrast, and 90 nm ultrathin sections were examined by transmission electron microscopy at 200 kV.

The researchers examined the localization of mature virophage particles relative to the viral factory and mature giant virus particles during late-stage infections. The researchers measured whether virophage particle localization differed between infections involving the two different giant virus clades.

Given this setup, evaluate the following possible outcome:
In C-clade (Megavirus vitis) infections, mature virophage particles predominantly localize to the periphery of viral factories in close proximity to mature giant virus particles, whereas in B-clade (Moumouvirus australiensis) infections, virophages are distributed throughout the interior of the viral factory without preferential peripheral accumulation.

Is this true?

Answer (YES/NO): NO